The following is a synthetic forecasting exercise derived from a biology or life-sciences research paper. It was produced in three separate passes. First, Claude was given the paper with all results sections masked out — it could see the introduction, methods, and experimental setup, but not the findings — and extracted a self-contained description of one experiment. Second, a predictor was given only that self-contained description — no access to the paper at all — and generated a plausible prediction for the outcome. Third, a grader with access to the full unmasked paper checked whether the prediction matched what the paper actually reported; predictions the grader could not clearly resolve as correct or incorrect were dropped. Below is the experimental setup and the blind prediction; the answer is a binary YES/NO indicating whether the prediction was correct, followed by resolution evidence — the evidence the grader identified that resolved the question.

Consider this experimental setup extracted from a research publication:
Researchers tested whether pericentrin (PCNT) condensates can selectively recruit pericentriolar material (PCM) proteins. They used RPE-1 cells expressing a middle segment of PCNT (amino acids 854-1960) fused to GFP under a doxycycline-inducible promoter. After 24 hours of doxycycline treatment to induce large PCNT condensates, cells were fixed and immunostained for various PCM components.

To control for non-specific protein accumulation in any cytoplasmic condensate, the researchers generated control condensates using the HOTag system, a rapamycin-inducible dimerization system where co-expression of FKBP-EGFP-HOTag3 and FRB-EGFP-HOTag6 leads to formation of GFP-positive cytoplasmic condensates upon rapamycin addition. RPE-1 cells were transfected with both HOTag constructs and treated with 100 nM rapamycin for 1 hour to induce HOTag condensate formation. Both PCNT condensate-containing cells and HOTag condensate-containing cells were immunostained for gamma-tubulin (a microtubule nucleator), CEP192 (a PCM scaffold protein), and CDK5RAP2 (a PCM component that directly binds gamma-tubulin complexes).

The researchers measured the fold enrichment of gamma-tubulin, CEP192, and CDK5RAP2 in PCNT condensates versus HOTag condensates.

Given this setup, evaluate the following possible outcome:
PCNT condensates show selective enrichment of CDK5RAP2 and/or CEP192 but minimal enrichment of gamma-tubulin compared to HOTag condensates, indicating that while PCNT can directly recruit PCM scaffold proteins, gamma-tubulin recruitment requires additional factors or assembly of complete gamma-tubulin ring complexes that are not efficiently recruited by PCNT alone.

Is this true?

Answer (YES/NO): NO